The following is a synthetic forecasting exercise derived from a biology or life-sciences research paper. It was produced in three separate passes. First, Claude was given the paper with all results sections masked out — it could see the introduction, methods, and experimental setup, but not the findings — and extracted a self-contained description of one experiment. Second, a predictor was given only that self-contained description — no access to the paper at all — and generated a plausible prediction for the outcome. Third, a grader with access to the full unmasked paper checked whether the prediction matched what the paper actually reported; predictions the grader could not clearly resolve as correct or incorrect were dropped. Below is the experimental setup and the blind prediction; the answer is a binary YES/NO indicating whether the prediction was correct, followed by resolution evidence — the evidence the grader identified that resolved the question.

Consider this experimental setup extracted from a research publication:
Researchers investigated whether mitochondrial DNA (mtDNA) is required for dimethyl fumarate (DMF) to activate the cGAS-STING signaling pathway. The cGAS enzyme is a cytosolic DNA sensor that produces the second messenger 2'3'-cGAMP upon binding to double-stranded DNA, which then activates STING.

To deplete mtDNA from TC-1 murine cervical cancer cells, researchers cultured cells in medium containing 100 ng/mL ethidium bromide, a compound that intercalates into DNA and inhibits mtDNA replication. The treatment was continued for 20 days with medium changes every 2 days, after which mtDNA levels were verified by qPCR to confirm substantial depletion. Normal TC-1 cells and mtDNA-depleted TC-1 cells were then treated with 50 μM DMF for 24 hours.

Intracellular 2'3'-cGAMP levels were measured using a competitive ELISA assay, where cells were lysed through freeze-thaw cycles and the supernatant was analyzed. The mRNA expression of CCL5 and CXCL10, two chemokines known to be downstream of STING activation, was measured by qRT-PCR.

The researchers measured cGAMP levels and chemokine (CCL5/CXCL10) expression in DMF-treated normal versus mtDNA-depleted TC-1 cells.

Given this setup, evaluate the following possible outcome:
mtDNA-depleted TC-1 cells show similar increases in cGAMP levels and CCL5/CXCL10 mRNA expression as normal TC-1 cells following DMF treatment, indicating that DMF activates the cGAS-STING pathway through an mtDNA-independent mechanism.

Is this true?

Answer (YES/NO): NO